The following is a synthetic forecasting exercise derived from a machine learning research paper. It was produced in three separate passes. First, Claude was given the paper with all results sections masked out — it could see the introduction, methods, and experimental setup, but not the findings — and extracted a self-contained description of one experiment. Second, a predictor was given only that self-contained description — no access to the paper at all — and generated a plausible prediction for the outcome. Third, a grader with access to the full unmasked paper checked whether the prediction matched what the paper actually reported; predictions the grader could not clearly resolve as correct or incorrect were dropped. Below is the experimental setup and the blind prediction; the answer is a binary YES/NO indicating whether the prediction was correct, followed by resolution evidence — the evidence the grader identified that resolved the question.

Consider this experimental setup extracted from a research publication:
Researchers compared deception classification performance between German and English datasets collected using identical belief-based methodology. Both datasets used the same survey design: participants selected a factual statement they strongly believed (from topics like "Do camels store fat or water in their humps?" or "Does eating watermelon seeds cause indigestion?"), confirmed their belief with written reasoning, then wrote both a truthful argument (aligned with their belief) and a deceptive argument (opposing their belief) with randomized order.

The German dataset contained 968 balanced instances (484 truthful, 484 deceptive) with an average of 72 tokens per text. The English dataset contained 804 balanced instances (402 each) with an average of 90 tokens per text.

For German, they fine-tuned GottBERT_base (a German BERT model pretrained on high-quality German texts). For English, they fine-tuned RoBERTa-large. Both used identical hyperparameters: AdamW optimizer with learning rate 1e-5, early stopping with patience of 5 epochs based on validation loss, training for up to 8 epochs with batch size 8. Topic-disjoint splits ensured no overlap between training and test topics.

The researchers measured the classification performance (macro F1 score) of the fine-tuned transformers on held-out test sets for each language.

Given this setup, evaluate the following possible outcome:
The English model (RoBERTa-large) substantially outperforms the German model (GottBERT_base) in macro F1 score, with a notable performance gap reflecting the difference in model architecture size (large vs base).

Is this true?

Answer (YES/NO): NO